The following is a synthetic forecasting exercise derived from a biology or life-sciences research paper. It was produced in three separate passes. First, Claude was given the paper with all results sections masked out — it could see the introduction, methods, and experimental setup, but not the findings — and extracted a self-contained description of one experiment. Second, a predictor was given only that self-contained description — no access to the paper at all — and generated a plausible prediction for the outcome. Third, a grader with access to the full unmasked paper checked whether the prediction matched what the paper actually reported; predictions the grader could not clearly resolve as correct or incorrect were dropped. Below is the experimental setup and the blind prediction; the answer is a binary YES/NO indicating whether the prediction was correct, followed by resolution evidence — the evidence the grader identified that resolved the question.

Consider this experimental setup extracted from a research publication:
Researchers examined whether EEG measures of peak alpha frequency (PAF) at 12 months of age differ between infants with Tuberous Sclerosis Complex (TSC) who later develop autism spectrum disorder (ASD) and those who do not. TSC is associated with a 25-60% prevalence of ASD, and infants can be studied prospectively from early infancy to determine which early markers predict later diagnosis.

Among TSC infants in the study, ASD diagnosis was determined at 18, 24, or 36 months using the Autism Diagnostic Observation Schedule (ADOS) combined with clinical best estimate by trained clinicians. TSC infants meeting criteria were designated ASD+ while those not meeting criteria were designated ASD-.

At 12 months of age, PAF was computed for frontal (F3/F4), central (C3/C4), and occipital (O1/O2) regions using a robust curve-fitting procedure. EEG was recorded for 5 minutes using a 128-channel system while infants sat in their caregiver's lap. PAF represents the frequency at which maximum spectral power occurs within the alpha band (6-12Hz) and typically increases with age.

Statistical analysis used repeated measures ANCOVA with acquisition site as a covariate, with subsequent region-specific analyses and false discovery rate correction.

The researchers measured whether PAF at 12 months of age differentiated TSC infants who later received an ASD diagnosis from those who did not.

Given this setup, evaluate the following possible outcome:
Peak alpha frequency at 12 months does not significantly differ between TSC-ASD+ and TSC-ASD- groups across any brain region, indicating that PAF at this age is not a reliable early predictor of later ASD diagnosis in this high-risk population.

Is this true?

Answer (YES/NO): YES